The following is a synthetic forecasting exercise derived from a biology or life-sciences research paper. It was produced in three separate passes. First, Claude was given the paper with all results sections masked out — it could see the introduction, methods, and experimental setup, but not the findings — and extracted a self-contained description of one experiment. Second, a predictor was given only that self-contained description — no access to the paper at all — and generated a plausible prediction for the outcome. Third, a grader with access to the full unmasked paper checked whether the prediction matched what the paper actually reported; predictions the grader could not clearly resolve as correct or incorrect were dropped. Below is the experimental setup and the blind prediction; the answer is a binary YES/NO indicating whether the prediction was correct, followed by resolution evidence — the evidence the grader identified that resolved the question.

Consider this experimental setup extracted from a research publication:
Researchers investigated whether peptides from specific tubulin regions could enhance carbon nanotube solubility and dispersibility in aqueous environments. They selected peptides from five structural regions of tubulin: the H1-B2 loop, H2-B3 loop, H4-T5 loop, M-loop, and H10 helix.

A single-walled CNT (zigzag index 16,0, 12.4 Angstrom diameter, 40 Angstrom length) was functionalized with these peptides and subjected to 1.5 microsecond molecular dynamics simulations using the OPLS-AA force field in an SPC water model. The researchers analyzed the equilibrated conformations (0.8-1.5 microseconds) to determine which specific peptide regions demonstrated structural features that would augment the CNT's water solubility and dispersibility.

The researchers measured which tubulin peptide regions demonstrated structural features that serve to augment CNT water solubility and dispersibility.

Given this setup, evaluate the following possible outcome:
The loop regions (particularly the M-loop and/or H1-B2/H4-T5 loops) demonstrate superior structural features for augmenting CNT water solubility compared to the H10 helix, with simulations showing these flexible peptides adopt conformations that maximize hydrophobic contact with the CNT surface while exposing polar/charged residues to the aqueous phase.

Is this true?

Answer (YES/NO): NO